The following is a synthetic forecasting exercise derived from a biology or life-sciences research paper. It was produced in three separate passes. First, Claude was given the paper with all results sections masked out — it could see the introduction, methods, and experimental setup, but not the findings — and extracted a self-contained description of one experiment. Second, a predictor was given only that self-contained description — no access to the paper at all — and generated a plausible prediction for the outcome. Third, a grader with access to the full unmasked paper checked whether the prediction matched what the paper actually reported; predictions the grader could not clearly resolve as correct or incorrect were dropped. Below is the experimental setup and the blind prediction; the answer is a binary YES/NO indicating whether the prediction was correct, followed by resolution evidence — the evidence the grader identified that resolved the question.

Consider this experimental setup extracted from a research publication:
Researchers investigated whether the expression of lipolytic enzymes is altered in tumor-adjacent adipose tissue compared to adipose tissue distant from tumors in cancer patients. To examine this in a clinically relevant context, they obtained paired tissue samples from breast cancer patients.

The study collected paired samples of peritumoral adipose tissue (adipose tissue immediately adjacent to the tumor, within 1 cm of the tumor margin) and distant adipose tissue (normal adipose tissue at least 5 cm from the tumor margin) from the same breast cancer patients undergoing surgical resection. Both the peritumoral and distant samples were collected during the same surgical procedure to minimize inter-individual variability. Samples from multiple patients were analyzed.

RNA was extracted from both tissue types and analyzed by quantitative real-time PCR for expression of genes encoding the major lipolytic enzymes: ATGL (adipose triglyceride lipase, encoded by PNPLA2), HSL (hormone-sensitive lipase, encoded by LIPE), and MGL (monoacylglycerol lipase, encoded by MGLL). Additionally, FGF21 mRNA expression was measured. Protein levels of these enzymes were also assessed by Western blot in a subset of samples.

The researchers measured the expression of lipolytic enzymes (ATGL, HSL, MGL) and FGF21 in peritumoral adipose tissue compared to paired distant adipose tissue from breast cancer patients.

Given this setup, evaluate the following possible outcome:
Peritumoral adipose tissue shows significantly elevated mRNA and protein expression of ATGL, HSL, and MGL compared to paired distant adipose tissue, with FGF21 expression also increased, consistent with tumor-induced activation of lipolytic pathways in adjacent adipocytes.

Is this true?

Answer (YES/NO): YES